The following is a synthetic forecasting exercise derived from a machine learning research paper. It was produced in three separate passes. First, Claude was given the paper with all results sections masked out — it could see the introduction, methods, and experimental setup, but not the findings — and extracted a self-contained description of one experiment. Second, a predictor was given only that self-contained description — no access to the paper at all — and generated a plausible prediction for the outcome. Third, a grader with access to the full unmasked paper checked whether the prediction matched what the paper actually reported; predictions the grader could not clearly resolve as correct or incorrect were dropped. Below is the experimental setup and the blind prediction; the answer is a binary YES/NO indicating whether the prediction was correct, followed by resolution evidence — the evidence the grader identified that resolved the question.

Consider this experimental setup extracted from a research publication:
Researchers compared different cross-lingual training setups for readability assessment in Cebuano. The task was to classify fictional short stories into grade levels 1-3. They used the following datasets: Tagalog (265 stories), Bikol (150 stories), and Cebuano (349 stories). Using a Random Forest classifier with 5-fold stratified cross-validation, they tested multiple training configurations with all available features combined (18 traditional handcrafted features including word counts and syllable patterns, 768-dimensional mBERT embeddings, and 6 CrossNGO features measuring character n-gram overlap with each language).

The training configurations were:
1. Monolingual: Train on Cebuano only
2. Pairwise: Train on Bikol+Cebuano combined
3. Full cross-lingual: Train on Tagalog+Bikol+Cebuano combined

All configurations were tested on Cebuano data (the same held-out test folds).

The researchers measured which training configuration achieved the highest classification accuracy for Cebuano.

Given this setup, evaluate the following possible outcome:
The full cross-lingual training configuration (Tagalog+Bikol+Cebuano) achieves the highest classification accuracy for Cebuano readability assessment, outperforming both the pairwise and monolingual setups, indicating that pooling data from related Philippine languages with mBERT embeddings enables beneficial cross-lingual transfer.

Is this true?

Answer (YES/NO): NO